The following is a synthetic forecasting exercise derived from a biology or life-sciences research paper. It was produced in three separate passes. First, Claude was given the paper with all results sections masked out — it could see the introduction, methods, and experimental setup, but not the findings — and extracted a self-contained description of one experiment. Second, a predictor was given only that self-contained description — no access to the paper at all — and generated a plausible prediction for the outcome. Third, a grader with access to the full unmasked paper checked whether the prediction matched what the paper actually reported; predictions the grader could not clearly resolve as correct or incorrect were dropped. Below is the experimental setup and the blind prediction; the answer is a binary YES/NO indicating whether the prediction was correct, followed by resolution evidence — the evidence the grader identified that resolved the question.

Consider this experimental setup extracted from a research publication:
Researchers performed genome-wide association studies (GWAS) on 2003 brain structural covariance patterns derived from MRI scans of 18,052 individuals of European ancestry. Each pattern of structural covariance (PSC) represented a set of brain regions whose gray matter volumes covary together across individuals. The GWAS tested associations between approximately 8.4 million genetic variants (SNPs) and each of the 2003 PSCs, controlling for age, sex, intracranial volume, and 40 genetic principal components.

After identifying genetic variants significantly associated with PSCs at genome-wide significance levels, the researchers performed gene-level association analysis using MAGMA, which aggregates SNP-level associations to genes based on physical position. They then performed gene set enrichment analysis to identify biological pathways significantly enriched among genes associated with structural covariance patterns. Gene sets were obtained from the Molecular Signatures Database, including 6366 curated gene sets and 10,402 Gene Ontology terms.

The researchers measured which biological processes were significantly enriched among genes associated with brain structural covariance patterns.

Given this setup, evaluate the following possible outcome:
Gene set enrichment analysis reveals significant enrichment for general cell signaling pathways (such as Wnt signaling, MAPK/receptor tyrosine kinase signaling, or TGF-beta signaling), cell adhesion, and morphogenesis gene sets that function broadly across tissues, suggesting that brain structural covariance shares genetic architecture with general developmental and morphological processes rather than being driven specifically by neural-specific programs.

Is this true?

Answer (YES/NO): NO